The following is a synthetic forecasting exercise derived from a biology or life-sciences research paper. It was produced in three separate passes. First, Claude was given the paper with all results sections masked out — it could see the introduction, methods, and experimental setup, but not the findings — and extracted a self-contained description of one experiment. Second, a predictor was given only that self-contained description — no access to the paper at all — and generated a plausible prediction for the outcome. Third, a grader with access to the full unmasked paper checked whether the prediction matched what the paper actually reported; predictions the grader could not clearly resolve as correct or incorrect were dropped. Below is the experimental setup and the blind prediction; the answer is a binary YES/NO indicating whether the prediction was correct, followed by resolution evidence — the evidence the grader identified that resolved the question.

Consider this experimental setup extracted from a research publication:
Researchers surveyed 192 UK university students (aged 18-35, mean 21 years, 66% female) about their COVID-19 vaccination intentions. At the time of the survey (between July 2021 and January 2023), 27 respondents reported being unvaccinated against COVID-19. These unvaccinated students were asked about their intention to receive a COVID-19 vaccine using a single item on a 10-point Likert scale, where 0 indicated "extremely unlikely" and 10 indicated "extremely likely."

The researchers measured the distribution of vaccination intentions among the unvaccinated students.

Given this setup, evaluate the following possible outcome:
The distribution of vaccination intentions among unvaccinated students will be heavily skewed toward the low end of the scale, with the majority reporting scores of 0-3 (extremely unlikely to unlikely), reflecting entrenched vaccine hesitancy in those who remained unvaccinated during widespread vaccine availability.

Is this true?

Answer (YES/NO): YES